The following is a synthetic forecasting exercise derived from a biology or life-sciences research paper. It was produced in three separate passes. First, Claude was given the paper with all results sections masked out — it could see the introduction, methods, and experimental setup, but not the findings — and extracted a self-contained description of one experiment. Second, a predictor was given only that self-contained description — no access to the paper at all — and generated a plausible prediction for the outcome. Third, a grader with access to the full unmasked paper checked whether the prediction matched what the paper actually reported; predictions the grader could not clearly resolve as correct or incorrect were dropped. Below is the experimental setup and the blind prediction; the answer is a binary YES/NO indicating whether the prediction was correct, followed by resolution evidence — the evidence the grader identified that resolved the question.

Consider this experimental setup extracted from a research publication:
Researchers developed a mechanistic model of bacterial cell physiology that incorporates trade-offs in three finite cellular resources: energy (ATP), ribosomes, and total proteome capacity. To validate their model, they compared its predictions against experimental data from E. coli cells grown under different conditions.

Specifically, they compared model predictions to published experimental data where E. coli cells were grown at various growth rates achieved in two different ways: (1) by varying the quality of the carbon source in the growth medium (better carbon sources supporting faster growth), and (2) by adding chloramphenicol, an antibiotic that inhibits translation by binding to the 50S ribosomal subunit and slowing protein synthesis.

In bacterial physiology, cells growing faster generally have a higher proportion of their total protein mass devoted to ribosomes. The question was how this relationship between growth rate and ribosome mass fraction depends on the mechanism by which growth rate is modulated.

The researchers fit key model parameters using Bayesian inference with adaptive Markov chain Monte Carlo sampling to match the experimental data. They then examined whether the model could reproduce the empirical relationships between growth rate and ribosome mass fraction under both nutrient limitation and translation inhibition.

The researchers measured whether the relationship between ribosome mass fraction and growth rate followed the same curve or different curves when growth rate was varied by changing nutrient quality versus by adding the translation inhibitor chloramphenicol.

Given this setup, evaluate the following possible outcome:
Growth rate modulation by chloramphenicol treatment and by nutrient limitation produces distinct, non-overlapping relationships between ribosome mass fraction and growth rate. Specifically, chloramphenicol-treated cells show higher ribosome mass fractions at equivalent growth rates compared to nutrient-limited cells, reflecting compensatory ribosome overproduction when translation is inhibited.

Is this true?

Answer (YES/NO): YES